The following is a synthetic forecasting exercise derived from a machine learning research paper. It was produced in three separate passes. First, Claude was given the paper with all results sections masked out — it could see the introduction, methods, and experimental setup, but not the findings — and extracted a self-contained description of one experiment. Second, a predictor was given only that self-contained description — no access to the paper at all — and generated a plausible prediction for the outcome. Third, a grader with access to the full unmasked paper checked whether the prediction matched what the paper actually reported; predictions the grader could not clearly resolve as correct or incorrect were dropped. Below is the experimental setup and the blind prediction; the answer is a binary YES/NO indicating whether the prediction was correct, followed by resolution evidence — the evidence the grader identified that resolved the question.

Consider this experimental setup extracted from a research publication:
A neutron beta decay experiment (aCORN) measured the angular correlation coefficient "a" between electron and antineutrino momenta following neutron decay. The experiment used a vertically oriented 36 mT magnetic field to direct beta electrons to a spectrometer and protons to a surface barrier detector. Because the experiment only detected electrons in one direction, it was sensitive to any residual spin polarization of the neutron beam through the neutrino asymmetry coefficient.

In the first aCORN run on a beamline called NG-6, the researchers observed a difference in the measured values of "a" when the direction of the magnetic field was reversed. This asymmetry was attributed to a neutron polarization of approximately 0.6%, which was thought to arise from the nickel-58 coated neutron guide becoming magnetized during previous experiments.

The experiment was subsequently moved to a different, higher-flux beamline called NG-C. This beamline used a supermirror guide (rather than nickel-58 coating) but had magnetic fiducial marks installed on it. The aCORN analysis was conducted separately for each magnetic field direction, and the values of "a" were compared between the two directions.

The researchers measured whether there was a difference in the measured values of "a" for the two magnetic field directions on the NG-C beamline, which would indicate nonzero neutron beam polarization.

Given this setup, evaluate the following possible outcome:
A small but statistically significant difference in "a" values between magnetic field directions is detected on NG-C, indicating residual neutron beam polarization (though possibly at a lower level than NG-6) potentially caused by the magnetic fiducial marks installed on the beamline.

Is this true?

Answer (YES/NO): NO